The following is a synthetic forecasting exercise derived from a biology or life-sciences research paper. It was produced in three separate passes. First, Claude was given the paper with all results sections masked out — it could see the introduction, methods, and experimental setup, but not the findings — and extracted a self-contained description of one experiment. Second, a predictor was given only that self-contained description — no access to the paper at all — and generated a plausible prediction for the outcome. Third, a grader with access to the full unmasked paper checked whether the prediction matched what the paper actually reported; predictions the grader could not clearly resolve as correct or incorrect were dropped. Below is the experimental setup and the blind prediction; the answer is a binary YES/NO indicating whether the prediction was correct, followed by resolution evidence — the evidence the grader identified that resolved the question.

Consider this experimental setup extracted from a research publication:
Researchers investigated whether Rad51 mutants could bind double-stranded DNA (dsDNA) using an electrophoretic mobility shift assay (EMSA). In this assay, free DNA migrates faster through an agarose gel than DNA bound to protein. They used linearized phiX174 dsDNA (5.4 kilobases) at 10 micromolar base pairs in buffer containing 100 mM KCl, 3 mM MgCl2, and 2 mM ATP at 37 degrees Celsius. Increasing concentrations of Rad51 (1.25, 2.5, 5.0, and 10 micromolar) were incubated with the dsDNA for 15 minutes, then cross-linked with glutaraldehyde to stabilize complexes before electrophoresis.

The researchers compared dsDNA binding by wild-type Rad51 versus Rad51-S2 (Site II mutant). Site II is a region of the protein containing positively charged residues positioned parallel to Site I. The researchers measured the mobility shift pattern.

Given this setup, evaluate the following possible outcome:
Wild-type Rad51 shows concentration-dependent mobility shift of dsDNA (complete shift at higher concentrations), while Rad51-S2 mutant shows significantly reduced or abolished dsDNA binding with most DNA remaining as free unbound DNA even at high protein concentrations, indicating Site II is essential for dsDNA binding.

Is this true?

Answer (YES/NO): YES